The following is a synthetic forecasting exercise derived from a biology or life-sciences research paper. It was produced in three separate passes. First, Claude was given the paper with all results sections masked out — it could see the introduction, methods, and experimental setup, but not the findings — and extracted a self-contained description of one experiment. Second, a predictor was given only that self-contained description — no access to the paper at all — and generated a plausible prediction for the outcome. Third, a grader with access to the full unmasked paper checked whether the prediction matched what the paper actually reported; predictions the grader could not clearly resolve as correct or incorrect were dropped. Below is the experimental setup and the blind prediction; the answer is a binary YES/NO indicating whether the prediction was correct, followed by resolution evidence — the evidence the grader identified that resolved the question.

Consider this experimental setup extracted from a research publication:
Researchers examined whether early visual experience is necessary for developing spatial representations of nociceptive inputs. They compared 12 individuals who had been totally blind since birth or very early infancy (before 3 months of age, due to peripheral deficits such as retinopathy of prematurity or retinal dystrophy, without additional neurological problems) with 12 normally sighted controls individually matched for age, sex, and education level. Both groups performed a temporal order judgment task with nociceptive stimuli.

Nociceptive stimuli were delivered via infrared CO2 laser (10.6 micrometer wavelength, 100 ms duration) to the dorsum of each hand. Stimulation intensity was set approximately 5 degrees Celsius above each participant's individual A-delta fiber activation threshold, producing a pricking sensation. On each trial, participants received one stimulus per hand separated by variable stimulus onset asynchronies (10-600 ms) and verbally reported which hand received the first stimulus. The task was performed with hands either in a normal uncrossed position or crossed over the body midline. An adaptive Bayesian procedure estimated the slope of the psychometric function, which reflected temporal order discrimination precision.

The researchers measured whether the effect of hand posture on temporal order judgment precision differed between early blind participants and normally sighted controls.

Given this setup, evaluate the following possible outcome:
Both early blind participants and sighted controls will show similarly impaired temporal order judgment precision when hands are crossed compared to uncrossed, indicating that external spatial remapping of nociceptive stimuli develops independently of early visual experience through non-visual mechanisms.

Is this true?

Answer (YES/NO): NO